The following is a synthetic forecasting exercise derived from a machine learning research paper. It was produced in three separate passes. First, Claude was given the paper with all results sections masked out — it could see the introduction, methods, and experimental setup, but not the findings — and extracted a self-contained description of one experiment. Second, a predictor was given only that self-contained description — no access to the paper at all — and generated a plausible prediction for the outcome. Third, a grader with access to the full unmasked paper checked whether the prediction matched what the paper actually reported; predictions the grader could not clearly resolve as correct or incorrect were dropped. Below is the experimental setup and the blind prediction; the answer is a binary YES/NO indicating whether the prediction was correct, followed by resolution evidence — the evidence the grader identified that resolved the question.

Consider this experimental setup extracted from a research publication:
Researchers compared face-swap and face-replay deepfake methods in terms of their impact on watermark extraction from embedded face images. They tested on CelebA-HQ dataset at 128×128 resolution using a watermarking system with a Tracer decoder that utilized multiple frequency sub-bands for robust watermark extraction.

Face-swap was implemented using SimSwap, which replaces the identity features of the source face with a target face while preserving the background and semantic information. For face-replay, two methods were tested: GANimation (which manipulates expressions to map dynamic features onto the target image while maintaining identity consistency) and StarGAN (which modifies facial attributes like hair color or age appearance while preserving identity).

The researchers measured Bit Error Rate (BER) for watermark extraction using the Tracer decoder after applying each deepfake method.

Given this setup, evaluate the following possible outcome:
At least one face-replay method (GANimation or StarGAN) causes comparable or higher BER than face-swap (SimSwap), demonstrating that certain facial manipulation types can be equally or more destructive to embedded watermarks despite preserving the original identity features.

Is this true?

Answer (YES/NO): NO